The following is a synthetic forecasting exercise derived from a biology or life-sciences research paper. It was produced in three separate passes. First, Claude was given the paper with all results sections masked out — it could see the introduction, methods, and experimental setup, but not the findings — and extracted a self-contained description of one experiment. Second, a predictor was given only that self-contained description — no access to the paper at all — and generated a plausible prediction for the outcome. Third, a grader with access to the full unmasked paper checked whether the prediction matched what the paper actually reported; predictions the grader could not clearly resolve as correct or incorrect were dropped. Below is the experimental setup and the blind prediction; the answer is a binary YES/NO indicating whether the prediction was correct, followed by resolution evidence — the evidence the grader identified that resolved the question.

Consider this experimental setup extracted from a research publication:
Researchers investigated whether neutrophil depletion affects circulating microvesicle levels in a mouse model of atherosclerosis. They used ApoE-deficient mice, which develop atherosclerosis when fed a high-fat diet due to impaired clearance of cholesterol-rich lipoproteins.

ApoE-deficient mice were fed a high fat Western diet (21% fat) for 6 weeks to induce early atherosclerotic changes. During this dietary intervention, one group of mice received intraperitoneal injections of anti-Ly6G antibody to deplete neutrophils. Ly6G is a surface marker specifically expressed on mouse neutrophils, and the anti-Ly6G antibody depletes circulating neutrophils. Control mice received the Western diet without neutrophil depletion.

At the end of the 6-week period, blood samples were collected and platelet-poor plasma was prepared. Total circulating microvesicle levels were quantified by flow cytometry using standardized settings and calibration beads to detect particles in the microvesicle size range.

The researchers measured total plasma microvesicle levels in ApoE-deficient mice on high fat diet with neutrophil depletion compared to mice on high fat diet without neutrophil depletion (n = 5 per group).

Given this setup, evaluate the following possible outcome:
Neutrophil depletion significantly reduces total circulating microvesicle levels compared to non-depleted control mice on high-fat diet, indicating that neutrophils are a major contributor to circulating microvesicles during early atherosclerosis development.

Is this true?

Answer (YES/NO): YES